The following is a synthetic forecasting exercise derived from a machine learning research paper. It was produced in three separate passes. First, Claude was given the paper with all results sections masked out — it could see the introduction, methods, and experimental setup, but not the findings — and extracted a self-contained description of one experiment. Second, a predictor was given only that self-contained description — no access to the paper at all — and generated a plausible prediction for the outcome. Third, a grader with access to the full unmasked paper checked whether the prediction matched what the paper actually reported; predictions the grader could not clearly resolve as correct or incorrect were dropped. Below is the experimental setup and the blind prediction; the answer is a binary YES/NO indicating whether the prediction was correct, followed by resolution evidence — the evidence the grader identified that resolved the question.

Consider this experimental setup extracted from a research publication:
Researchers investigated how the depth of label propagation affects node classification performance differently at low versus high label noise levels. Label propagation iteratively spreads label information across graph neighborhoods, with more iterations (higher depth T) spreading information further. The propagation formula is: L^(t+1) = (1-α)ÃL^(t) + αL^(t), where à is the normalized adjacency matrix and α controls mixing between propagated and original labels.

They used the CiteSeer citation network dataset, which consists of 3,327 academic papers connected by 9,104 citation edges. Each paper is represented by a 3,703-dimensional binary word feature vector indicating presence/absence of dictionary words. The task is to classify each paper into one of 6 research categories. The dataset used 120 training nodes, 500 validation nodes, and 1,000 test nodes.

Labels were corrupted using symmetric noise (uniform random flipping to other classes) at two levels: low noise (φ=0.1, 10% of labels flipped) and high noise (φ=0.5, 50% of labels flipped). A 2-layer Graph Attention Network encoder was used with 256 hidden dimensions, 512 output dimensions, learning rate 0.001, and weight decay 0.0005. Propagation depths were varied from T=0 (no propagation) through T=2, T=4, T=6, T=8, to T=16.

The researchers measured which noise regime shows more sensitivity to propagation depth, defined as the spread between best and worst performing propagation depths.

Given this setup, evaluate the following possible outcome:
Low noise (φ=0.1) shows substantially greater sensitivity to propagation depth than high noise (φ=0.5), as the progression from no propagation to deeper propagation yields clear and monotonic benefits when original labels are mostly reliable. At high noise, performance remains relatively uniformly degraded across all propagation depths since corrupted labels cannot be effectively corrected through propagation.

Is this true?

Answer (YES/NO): NO